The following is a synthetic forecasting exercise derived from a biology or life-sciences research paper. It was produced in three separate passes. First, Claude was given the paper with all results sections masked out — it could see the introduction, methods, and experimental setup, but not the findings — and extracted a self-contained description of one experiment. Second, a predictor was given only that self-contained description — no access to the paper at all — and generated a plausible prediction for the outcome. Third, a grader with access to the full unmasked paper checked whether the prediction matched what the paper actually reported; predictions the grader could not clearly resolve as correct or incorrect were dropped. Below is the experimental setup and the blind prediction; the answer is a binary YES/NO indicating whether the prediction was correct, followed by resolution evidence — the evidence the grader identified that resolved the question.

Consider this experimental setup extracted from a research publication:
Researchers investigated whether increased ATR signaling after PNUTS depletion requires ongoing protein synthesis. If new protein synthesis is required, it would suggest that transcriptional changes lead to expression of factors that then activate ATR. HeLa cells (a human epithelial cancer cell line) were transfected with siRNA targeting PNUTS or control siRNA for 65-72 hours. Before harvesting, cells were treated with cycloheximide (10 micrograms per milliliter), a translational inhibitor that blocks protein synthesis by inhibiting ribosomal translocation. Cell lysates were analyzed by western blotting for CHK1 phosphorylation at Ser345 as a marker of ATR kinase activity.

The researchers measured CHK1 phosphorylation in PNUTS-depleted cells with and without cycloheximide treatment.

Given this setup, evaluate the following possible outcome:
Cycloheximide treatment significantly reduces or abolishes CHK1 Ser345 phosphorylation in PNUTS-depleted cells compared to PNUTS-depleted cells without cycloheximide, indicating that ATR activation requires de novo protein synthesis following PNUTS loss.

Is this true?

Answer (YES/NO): NO